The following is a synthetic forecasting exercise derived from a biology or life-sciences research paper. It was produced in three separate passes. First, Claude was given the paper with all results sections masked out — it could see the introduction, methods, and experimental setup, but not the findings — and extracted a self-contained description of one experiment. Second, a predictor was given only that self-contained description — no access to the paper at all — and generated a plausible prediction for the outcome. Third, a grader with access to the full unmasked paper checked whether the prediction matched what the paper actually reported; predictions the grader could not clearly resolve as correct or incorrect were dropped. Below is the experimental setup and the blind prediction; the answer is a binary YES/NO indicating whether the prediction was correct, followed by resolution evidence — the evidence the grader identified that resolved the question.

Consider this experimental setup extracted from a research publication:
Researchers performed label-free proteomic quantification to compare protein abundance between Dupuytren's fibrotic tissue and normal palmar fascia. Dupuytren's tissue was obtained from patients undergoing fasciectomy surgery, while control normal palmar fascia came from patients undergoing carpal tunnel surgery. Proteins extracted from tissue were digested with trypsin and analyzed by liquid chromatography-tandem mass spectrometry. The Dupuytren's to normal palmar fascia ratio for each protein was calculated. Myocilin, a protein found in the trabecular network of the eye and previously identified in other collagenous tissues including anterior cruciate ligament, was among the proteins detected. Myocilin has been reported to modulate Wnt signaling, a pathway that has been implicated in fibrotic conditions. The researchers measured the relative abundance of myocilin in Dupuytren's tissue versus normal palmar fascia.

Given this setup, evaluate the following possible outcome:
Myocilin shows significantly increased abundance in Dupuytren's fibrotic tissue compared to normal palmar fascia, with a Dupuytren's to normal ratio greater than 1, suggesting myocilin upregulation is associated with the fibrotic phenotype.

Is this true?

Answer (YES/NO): NO